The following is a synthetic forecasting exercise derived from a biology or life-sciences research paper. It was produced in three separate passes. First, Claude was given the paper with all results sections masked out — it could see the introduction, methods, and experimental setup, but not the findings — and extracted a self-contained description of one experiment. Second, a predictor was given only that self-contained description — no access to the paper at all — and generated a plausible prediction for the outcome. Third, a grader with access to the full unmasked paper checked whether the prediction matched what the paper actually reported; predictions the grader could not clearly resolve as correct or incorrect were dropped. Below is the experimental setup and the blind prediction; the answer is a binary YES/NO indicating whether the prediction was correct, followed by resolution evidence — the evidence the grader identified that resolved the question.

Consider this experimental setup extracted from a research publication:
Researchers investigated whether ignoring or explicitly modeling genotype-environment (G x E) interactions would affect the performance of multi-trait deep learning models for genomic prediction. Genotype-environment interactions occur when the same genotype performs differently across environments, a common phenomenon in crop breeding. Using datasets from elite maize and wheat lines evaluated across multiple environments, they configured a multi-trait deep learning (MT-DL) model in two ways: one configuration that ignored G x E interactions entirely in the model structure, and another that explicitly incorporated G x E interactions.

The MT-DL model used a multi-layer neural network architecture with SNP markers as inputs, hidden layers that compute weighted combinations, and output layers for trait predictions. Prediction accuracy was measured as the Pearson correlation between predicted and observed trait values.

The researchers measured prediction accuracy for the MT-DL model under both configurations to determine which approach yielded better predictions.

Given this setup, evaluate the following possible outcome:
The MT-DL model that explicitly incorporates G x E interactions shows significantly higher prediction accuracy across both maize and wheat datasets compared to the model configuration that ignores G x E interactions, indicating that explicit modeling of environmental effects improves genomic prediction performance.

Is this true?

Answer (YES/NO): NO